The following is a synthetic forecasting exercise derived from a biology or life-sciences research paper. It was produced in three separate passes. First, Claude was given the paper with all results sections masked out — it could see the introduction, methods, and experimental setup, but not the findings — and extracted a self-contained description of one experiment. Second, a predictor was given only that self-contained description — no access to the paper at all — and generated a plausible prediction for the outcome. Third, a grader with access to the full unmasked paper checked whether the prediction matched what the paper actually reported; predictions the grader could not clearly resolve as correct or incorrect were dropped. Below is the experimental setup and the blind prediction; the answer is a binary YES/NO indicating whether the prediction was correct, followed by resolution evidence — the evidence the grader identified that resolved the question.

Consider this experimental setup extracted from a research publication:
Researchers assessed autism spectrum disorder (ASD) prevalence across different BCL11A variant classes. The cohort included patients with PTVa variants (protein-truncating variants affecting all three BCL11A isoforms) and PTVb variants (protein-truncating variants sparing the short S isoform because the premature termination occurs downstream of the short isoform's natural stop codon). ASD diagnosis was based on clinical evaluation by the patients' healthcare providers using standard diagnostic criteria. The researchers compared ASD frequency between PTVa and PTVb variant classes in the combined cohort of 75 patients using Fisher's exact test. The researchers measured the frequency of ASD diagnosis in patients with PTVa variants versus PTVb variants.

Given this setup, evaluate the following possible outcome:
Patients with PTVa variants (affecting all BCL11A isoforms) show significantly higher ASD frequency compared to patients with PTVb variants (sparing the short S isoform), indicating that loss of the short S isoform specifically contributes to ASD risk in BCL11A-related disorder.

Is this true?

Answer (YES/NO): NO